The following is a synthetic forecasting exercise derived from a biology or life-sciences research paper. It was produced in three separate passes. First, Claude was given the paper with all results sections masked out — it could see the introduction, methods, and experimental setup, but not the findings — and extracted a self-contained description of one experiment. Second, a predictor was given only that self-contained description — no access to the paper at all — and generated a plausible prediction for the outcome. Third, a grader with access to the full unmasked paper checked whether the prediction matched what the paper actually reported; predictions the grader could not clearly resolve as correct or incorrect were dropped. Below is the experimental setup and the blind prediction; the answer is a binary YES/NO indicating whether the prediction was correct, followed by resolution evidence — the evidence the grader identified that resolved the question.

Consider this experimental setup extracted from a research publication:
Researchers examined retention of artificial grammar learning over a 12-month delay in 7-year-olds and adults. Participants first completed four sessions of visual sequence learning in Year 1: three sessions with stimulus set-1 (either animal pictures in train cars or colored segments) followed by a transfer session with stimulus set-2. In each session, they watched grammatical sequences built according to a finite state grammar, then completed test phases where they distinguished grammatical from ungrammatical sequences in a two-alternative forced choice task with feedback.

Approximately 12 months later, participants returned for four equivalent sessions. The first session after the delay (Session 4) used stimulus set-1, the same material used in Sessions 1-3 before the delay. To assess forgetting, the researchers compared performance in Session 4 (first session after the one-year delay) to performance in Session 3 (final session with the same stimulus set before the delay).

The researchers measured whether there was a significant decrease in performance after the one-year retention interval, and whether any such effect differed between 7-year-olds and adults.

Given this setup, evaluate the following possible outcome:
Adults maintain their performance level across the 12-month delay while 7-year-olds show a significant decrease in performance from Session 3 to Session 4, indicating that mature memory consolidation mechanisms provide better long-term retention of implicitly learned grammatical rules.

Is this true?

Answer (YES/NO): NO